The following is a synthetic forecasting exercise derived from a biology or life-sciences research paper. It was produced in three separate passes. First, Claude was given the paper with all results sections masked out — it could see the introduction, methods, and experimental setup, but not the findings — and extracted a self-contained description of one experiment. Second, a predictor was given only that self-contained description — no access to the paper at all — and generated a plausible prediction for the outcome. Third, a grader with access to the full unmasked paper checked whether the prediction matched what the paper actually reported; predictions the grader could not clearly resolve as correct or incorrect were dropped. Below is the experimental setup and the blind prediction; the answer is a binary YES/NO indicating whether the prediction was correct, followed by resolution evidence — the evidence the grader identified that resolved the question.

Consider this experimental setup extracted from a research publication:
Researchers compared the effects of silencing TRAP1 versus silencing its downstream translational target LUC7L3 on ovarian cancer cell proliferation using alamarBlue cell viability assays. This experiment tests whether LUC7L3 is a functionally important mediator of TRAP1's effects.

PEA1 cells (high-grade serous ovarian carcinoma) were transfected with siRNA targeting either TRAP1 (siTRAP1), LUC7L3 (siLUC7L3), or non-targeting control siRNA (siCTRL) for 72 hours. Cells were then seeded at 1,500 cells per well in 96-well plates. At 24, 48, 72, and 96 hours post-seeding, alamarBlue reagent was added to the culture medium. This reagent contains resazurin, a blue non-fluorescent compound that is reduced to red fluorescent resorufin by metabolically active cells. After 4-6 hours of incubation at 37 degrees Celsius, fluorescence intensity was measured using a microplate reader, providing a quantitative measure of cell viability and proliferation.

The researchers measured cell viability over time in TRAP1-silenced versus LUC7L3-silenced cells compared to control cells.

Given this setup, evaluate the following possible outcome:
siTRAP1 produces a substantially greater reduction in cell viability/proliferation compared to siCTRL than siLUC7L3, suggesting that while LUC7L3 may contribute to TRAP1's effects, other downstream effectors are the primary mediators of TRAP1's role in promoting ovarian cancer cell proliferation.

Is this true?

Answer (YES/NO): NO